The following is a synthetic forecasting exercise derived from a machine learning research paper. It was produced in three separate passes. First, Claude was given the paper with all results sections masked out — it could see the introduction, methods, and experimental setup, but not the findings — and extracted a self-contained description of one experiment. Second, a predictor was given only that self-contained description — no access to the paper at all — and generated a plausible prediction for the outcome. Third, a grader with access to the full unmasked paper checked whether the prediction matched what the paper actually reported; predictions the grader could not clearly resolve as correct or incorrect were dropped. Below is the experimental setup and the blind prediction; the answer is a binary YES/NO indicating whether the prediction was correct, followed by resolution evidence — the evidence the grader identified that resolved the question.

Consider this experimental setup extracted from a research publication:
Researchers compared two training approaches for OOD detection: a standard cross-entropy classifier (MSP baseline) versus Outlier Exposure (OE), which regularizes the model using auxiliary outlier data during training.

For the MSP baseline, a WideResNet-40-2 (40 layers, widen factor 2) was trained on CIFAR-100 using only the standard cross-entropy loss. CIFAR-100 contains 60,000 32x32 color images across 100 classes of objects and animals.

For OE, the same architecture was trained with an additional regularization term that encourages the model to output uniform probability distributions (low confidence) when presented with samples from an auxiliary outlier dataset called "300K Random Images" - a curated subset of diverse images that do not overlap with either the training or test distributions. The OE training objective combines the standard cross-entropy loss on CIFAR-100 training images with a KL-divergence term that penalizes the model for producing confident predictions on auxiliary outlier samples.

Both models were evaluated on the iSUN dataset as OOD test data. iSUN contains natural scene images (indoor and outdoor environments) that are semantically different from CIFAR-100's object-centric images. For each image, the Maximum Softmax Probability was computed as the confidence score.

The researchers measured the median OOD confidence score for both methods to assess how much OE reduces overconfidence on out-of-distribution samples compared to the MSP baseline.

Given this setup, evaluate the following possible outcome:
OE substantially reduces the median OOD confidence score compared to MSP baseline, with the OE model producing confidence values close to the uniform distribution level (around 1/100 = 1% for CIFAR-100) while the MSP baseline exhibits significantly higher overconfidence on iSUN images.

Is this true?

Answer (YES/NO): NO